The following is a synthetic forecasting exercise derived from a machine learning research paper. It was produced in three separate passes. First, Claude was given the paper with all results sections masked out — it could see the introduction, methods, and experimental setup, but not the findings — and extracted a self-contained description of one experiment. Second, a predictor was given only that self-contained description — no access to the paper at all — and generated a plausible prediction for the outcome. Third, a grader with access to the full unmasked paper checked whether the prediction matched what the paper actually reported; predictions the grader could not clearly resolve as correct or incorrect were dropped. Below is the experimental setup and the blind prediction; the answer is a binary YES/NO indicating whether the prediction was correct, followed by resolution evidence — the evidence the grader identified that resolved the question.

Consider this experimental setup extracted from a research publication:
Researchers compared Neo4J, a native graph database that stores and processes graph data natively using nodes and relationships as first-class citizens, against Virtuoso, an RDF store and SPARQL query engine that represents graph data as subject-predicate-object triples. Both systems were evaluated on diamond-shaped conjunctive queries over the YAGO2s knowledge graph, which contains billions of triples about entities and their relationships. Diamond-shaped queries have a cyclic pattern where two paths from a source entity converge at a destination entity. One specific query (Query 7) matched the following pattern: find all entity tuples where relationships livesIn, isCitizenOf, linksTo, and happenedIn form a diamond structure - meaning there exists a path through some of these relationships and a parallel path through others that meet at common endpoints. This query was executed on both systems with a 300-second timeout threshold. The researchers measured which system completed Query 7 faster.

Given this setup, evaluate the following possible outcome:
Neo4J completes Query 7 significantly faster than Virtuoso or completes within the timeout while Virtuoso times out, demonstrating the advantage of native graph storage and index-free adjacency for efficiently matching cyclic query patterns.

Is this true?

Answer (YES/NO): NO